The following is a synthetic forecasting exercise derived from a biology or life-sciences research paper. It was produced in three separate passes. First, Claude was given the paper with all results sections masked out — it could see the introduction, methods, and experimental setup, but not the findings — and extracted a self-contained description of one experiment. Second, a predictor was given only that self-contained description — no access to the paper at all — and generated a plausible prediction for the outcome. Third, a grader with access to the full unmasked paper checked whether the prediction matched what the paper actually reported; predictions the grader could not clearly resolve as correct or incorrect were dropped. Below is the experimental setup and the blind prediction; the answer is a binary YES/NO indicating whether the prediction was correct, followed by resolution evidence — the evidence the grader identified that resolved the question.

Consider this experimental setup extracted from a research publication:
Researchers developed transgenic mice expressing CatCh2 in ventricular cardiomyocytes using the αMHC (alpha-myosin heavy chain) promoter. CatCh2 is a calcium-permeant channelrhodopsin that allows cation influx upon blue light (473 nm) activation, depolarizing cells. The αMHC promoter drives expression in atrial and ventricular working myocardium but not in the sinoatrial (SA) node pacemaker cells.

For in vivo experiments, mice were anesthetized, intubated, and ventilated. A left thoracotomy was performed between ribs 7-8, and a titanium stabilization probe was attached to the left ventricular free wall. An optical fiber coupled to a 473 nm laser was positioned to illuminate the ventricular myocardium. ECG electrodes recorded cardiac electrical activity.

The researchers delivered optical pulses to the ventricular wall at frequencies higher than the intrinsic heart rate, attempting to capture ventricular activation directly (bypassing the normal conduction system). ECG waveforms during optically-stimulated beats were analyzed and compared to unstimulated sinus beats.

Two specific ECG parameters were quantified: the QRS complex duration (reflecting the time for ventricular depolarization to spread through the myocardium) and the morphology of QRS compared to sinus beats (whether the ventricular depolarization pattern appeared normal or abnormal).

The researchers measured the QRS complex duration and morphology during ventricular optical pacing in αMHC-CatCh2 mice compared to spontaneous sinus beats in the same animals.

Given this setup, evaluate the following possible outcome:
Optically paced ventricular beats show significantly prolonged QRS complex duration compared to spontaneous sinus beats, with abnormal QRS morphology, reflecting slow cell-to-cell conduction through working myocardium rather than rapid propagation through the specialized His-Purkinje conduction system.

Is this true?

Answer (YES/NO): YES